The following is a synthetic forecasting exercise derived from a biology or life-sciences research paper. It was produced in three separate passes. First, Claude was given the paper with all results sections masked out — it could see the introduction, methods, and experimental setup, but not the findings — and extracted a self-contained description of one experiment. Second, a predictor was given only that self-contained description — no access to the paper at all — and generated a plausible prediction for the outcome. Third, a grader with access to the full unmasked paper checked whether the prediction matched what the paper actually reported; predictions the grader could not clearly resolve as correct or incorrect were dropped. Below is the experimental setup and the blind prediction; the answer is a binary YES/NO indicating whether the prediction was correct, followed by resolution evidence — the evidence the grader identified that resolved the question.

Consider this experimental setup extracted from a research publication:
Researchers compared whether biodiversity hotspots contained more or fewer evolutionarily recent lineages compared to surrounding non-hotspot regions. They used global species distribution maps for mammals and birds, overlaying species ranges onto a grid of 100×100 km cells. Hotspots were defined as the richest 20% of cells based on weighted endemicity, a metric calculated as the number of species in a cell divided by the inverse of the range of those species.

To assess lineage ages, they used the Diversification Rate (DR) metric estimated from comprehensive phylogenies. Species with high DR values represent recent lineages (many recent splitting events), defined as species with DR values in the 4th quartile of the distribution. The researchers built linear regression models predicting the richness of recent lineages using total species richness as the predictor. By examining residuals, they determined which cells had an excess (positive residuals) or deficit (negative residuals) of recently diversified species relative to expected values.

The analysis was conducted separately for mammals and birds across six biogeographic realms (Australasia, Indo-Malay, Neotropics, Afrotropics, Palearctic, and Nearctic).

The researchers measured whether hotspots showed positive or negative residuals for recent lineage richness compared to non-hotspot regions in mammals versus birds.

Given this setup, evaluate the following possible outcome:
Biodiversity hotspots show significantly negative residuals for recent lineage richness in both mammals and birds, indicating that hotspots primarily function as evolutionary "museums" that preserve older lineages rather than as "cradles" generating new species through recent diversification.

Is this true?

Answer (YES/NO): NO